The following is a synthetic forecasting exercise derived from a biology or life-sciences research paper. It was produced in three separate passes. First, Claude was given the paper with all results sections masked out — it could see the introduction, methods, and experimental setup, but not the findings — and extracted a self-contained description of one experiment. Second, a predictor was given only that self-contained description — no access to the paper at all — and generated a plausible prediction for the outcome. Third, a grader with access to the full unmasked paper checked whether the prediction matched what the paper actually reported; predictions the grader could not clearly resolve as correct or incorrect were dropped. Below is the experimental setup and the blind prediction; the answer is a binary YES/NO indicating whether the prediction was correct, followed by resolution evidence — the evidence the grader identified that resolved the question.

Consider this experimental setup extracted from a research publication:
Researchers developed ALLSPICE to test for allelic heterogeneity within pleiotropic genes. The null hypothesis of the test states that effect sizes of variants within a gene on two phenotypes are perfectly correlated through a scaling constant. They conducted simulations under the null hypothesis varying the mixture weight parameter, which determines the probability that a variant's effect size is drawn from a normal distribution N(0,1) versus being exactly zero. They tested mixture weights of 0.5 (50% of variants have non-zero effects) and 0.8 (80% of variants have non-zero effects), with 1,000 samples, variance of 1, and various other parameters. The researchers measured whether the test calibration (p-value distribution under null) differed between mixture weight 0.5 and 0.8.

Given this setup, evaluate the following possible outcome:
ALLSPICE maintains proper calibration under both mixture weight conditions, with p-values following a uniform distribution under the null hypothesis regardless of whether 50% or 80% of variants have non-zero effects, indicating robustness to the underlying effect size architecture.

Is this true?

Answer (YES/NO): YES